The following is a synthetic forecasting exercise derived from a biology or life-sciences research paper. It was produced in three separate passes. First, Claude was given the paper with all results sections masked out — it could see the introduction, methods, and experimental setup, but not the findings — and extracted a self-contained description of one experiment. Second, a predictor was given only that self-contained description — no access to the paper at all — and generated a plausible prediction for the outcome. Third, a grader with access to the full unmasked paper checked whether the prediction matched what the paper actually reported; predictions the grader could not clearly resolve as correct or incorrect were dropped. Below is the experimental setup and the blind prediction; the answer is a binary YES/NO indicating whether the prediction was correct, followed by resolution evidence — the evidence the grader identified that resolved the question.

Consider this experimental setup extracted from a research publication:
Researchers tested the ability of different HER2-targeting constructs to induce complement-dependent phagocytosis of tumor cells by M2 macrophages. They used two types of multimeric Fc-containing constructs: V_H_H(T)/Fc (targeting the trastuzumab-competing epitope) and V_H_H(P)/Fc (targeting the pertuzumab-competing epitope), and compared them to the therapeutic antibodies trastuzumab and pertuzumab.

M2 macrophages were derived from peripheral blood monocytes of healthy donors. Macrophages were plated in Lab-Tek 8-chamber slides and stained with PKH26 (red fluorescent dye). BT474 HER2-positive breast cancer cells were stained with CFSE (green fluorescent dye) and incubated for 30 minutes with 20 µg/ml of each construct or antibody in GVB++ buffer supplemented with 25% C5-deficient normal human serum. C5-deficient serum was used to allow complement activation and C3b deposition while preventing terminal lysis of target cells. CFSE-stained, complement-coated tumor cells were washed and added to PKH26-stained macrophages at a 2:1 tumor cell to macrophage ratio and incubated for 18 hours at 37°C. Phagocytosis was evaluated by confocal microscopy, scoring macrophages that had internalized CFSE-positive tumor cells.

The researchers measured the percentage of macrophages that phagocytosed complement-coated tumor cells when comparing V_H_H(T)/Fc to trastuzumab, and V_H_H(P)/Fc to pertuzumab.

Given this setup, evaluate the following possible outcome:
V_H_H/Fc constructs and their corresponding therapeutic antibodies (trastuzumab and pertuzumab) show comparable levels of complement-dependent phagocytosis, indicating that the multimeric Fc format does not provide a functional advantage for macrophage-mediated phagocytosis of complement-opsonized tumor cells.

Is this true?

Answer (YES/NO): NO